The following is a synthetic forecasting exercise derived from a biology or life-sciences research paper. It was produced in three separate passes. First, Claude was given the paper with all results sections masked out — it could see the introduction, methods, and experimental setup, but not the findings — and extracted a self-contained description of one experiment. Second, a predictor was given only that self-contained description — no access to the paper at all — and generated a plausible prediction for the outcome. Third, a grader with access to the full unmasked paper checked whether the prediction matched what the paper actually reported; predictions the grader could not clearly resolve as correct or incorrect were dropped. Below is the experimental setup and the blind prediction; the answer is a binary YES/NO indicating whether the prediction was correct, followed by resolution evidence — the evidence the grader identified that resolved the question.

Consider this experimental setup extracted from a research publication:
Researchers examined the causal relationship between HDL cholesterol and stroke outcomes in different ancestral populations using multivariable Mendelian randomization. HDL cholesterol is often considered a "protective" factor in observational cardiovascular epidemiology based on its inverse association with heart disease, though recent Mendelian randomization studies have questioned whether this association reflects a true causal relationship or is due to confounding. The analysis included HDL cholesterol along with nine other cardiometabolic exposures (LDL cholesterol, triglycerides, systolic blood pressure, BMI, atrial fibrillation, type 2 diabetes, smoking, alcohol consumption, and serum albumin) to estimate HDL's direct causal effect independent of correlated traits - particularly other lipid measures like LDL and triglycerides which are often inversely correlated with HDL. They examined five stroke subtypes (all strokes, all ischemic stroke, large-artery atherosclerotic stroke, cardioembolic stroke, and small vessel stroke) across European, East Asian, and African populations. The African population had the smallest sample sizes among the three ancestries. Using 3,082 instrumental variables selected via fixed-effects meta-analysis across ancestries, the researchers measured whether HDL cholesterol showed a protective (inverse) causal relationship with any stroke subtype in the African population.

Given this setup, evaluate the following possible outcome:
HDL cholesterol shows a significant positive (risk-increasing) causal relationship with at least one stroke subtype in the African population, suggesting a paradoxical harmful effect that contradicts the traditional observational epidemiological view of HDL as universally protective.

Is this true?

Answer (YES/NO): NO